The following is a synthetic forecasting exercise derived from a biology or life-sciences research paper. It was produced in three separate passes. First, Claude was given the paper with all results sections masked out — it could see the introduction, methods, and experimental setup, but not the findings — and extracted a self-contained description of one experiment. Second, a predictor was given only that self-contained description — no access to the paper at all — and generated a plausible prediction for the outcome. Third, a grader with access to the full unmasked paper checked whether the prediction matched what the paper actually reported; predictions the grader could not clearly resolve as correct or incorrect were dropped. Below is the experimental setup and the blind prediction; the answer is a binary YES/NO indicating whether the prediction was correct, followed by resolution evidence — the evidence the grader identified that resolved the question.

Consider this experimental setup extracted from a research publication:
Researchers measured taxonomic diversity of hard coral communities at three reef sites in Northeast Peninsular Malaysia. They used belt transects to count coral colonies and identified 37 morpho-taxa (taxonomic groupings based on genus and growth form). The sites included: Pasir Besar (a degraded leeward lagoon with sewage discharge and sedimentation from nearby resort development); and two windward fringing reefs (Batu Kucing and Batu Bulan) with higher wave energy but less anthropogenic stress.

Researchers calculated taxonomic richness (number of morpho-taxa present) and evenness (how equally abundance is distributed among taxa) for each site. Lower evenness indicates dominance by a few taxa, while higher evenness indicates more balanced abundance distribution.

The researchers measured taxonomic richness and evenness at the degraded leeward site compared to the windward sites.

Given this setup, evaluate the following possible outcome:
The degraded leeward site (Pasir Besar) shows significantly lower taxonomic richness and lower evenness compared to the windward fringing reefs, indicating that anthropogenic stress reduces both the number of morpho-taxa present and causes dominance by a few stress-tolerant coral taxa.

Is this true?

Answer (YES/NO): NO